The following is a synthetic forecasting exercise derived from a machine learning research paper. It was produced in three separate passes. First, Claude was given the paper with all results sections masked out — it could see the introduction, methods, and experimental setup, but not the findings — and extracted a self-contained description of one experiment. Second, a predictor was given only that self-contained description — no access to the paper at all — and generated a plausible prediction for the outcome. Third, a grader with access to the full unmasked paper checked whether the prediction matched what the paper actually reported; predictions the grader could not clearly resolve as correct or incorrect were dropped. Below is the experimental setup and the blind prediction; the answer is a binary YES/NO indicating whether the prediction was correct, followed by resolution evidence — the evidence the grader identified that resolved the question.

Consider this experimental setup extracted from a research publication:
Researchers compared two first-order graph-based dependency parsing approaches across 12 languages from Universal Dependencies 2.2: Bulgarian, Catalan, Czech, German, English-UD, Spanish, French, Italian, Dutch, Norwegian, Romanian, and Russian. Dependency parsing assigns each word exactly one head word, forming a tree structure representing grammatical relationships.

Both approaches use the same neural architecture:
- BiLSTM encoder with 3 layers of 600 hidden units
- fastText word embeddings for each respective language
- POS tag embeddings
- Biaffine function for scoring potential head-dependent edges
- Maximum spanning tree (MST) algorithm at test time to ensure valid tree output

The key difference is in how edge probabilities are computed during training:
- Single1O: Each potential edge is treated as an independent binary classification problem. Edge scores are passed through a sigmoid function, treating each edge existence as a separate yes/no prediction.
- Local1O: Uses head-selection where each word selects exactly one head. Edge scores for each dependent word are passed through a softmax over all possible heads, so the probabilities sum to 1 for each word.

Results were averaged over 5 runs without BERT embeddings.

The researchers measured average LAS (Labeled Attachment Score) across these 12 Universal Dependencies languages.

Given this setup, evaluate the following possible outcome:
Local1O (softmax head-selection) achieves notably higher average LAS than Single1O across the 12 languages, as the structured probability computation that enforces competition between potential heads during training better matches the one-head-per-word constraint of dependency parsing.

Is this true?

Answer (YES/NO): NO